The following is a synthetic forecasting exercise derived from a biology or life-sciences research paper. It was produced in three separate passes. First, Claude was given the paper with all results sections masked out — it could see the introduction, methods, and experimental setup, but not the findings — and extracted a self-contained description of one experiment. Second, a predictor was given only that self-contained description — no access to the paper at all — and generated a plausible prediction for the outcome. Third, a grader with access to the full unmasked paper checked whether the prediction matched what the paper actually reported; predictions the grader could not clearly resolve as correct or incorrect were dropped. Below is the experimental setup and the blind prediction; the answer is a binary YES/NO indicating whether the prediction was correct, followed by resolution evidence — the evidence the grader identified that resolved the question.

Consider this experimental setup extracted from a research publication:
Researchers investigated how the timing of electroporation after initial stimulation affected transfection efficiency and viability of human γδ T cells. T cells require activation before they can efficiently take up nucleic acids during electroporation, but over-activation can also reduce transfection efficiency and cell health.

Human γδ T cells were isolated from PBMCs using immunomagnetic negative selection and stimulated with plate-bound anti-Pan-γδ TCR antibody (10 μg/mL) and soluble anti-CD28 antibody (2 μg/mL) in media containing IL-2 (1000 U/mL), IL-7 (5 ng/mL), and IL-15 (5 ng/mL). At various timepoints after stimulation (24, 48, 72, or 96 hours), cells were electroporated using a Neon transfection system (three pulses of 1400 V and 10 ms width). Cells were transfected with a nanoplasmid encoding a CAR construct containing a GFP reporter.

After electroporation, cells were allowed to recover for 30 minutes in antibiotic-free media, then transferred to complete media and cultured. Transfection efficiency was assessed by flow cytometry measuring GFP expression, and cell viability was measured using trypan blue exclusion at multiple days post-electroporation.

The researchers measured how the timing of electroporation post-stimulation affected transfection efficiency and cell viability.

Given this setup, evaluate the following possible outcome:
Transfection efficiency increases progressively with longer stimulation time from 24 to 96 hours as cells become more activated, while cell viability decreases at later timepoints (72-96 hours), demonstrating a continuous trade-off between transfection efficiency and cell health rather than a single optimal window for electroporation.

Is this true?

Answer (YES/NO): NO